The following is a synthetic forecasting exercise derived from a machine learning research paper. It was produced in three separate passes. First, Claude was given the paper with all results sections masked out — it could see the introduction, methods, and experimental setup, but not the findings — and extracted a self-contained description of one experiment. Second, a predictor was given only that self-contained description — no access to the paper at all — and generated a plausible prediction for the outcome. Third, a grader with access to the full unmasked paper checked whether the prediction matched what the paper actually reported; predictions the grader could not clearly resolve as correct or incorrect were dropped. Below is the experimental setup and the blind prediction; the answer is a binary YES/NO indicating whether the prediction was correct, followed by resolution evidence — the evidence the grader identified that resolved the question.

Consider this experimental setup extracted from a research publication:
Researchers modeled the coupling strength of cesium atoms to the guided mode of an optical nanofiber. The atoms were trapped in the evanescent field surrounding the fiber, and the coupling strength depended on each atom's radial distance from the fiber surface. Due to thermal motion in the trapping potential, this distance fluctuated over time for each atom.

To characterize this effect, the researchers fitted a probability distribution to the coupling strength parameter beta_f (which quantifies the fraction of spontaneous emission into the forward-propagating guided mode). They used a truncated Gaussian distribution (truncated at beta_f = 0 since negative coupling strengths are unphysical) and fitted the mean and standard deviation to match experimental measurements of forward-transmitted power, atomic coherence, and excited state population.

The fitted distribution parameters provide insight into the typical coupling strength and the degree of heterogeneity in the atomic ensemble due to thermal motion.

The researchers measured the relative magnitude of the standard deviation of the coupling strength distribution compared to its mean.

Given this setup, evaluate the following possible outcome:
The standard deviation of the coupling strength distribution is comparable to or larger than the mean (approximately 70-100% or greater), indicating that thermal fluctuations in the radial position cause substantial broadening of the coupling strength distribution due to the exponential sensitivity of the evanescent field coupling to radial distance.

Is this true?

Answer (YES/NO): NO